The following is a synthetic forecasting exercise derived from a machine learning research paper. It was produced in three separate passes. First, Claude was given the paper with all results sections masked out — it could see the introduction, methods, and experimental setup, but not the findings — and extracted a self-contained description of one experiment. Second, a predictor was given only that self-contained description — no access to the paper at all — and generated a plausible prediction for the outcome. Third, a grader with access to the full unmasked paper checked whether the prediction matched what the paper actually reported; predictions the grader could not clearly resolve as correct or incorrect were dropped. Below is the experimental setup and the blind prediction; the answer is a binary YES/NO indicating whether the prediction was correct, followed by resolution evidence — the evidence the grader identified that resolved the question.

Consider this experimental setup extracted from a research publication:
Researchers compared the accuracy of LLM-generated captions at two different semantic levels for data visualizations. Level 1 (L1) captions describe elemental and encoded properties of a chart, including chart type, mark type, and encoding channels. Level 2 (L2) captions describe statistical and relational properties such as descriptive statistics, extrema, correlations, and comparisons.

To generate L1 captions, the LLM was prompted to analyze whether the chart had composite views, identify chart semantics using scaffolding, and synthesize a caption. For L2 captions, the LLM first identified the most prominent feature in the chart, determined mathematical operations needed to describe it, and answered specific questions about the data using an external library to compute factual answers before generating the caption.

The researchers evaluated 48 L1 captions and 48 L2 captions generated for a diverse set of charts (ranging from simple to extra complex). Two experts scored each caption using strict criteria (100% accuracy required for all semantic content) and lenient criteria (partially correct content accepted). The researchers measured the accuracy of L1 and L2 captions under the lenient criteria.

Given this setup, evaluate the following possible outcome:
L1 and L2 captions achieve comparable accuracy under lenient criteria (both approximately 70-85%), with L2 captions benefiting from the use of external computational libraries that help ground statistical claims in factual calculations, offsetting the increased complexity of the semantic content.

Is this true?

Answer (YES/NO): NO